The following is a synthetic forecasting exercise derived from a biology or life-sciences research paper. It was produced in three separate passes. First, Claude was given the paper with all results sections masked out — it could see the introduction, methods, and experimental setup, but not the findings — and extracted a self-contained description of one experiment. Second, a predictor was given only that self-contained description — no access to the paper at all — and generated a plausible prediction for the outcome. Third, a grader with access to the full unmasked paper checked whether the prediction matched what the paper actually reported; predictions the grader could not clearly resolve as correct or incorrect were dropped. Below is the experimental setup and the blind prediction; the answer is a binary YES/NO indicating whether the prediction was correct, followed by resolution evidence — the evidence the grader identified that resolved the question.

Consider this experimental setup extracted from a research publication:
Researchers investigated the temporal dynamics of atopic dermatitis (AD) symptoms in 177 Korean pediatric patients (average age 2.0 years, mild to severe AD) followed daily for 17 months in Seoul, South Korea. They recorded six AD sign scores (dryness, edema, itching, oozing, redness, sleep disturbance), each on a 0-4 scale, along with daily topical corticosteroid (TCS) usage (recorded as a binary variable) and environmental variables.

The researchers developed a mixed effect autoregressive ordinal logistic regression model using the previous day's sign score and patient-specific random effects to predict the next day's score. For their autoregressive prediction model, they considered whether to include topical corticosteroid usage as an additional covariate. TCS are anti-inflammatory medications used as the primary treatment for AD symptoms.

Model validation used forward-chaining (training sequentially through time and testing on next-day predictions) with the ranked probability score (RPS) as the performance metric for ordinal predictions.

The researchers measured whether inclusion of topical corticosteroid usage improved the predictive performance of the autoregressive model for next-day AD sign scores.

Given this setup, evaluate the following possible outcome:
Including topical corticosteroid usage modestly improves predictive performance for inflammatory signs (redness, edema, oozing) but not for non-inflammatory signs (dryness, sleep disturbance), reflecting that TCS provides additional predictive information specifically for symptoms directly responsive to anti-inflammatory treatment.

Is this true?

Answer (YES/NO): NO